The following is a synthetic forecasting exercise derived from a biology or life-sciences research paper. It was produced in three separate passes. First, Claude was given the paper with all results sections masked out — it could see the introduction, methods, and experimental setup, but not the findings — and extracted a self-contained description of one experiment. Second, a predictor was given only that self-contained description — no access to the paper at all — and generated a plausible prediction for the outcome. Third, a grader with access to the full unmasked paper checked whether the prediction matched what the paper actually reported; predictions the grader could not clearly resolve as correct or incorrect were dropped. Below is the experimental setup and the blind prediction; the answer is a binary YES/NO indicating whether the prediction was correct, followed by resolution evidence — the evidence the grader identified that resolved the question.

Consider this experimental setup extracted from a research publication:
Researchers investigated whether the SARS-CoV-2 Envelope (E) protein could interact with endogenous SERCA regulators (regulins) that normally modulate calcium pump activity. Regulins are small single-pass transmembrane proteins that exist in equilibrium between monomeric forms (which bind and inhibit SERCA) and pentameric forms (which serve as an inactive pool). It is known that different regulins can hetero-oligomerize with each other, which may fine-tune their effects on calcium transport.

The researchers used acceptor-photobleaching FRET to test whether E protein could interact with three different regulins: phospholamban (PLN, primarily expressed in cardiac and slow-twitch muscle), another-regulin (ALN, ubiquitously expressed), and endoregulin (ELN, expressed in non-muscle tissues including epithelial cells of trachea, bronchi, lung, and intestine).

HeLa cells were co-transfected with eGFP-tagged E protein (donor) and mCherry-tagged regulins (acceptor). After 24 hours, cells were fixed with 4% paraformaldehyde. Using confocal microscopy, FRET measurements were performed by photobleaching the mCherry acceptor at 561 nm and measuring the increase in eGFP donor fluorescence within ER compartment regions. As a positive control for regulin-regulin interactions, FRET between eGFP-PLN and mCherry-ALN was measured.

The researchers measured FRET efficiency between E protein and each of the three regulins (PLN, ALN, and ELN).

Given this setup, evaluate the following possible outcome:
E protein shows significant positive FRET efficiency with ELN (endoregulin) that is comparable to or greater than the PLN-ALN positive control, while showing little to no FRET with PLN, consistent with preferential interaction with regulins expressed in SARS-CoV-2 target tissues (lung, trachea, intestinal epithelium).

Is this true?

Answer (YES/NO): NO